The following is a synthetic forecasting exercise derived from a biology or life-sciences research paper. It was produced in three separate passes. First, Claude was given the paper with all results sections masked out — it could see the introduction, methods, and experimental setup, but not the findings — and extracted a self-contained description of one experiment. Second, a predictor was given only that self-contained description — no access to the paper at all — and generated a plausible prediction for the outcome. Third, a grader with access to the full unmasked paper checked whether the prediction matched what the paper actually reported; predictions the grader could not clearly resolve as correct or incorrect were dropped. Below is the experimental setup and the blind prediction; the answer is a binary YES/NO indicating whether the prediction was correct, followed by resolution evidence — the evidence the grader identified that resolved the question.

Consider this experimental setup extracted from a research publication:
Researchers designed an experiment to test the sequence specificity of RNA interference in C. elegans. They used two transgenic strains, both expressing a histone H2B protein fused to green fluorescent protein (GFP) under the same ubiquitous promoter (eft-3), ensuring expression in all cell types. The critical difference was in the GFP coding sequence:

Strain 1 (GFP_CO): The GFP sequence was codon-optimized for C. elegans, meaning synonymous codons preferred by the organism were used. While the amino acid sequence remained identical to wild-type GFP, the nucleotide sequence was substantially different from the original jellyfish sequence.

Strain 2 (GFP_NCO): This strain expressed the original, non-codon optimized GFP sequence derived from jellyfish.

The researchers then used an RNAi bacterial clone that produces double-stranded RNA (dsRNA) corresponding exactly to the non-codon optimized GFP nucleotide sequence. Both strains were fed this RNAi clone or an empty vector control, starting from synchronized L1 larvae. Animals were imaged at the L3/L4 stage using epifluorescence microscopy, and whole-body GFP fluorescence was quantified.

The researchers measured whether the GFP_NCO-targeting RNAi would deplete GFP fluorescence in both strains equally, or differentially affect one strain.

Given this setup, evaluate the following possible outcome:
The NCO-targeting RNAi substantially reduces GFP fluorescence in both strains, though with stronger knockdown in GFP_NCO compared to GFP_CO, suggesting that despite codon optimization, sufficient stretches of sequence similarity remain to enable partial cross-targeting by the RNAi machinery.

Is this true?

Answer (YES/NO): NO